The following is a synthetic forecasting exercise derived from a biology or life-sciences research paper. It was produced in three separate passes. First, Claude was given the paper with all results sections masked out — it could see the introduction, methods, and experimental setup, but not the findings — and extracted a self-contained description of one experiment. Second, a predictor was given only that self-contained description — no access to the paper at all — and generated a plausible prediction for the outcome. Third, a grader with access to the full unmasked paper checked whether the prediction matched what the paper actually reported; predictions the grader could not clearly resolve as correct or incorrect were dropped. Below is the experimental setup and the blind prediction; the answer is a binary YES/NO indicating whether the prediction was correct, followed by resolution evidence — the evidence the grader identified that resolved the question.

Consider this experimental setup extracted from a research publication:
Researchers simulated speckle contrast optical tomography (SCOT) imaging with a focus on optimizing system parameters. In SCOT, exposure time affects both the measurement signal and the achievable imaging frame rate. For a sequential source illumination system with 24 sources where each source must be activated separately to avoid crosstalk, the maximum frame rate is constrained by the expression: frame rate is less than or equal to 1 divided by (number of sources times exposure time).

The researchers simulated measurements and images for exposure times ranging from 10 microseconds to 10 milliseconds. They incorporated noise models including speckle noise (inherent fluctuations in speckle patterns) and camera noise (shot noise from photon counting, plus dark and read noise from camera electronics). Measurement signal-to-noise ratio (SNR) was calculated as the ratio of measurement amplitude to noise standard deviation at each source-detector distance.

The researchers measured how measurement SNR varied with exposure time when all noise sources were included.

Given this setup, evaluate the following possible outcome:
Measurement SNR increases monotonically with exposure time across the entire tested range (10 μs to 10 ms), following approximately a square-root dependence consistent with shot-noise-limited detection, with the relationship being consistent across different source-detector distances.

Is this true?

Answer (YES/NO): NO